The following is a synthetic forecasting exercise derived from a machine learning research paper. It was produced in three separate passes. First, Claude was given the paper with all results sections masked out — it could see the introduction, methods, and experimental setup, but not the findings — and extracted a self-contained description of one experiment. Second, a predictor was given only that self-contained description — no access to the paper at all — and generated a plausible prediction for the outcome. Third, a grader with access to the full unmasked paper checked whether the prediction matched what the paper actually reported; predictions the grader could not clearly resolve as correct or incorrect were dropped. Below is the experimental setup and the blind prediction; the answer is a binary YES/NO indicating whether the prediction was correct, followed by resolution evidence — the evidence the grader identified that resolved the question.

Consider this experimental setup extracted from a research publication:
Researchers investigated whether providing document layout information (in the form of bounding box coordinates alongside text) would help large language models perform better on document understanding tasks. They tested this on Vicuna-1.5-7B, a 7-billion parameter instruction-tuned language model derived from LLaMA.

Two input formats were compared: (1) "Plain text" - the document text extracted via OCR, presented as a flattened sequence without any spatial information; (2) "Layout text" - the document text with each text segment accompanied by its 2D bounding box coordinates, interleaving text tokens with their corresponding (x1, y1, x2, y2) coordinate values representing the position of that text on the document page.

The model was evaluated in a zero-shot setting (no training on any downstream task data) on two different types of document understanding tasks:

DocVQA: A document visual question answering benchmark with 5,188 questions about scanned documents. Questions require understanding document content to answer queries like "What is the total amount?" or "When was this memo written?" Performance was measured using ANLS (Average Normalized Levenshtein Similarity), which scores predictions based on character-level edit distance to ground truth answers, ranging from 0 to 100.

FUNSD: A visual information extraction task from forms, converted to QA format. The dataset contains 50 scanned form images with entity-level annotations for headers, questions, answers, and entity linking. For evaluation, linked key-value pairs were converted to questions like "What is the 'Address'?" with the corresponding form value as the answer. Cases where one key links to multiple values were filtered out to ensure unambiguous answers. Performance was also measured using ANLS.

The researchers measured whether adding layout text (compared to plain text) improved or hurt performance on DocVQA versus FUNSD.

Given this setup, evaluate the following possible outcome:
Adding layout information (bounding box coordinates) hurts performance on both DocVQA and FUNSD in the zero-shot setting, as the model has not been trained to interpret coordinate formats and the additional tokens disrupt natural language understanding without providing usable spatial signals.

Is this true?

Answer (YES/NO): NO